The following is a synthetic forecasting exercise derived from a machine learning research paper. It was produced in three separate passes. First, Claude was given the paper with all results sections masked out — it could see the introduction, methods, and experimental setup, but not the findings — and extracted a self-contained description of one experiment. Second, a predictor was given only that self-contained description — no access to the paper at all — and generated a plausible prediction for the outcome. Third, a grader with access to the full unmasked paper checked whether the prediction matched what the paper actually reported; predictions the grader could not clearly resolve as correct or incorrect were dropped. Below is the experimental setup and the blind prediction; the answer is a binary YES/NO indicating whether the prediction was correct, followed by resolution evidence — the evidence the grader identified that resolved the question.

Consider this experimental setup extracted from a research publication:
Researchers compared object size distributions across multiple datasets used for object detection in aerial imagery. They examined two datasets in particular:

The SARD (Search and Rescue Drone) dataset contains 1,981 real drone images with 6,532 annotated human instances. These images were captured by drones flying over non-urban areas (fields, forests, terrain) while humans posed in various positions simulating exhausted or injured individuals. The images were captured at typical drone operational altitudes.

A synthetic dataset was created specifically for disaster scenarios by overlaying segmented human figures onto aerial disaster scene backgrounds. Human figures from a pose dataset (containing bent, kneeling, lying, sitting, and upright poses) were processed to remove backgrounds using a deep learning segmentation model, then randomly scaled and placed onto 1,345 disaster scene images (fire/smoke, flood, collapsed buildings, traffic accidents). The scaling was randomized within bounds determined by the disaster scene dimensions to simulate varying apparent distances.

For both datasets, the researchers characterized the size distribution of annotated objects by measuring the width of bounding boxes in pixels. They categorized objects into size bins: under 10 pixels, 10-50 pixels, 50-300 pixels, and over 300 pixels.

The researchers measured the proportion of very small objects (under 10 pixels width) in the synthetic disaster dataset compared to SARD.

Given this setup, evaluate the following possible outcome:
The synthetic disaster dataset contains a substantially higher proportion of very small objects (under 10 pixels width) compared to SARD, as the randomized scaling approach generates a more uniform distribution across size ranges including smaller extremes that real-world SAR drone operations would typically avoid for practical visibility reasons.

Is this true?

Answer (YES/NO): YES